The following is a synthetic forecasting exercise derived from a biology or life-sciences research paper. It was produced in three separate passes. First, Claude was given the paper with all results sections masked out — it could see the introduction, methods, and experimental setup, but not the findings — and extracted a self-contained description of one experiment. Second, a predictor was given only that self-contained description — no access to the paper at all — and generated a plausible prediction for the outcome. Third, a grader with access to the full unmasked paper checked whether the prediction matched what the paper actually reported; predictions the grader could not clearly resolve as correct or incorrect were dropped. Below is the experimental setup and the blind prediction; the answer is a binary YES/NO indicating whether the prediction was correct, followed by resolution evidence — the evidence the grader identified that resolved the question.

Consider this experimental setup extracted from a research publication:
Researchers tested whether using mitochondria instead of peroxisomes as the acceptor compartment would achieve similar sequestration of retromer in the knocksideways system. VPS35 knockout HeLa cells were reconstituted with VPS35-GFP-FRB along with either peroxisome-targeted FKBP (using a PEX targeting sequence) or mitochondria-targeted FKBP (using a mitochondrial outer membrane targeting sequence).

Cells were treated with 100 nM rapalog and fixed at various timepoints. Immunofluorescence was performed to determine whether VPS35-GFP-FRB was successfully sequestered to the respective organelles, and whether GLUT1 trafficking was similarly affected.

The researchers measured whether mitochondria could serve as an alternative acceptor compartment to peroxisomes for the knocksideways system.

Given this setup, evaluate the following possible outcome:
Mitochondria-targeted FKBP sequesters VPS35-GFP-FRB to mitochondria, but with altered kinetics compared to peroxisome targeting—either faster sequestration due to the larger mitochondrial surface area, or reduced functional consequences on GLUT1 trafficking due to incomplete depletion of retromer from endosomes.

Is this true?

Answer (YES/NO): NO